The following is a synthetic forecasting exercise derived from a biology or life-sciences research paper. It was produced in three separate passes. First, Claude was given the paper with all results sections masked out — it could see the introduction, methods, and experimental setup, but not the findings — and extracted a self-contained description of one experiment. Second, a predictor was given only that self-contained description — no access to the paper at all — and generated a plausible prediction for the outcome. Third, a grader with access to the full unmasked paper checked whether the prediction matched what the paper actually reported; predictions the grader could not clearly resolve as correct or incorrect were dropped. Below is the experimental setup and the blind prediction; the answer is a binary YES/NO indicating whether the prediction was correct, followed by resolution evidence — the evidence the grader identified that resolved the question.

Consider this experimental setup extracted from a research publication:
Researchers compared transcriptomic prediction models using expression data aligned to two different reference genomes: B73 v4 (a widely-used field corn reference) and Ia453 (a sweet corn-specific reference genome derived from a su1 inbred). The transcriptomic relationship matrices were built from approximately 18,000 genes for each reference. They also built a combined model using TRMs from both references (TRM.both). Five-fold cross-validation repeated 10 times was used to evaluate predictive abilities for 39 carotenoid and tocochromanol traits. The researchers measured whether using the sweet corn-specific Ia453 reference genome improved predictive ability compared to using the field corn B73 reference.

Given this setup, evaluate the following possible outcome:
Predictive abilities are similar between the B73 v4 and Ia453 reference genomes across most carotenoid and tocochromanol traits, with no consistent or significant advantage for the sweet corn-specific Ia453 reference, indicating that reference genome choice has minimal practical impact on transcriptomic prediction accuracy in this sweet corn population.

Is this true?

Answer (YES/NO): YES